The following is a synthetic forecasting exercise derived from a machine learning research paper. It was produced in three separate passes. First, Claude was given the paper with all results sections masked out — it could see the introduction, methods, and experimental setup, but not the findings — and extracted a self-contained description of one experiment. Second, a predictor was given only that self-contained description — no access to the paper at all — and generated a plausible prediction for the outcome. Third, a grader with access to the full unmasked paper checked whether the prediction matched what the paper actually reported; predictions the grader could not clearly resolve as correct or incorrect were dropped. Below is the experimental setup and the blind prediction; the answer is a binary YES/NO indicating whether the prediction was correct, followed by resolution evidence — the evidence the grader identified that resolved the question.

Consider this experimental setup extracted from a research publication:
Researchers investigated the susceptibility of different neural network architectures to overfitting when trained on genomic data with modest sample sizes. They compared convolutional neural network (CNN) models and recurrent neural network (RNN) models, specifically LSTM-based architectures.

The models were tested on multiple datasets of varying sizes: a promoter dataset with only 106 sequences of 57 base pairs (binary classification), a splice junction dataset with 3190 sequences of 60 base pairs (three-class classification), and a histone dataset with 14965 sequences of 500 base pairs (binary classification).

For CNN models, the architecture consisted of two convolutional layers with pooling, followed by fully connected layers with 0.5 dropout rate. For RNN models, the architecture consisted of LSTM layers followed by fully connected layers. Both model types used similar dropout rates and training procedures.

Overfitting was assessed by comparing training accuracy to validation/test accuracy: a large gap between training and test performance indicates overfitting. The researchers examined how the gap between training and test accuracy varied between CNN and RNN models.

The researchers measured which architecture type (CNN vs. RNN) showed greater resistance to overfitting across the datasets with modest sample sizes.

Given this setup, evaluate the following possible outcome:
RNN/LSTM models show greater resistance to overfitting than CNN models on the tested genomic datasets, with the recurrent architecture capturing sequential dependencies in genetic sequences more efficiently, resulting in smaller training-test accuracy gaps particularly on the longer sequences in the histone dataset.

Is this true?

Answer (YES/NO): NO